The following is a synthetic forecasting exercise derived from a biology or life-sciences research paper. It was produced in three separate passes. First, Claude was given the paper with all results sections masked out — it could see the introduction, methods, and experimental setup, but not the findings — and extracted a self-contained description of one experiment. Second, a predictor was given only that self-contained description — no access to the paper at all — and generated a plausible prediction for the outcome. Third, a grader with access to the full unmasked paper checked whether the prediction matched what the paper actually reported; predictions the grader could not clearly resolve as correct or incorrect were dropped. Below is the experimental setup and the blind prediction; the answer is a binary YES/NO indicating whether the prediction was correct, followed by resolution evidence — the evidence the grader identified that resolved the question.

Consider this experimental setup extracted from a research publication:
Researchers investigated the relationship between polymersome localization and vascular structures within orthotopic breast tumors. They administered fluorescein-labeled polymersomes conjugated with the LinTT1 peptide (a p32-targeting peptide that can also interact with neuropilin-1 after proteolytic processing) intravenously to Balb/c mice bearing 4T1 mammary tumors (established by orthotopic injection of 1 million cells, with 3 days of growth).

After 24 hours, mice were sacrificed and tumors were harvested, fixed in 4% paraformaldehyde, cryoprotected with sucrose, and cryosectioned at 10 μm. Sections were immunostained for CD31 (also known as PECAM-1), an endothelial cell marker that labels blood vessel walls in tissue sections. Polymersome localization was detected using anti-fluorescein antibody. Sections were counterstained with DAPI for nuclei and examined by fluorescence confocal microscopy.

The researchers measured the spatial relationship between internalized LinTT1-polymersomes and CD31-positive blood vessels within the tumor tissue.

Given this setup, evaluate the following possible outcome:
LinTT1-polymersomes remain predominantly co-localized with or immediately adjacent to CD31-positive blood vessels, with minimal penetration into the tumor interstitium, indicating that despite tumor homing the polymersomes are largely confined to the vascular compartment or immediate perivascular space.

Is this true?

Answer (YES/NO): NO